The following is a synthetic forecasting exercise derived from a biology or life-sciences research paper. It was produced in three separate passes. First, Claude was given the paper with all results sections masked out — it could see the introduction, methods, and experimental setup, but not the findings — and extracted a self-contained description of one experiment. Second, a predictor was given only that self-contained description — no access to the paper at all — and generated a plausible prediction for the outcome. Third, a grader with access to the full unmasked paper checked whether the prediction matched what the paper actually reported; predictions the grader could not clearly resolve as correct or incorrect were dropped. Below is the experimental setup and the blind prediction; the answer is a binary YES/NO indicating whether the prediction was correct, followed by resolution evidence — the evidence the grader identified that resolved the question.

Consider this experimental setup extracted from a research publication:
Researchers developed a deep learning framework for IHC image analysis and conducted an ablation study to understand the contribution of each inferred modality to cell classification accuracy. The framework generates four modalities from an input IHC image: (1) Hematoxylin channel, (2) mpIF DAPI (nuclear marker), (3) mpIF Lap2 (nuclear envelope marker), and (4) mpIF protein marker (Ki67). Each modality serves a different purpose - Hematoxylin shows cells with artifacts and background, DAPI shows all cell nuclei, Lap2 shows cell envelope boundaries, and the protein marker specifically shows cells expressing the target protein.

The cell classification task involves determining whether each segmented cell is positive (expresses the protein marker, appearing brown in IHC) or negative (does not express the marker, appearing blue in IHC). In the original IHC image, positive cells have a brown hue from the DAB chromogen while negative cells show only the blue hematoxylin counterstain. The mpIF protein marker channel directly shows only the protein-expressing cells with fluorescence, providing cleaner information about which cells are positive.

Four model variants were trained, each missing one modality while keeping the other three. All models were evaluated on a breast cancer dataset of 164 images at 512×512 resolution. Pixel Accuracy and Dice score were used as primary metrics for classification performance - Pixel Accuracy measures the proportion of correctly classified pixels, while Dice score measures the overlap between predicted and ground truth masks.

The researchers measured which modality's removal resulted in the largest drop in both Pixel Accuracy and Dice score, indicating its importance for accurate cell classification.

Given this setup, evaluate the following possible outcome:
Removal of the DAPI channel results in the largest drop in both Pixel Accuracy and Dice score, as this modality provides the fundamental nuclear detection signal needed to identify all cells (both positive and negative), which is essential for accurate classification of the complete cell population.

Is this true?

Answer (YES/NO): NO